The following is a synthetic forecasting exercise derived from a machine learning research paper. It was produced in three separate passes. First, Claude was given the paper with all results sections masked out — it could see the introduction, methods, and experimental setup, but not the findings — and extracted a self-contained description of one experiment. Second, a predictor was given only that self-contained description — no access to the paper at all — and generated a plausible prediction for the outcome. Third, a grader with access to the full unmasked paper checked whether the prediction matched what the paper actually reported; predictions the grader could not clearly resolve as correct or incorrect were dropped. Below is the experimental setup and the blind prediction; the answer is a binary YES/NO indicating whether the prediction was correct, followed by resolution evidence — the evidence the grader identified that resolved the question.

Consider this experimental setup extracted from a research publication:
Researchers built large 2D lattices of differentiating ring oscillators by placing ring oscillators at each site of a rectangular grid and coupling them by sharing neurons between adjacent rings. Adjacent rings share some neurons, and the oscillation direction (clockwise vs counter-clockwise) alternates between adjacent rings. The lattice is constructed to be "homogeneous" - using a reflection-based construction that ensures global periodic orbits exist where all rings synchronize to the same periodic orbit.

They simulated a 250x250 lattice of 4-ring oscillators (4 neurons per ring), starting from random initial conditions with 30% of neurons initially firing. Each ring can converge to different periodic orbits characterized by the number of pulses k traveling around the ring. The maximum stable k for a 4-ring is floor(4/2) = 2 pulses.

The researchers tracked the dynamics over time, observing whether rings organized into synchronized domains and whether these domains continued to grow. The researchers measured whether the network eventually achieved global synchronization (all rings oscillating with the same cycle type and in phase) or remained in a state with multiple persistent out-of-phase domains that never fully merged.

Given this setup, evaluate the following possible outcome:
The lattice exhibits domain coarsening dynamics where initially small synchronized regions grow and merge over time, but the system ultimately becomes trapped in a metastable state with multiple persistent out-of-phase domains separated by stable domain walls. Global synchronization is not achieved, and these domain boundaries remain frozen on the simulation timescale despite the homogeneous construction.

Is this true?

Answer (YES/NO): NO